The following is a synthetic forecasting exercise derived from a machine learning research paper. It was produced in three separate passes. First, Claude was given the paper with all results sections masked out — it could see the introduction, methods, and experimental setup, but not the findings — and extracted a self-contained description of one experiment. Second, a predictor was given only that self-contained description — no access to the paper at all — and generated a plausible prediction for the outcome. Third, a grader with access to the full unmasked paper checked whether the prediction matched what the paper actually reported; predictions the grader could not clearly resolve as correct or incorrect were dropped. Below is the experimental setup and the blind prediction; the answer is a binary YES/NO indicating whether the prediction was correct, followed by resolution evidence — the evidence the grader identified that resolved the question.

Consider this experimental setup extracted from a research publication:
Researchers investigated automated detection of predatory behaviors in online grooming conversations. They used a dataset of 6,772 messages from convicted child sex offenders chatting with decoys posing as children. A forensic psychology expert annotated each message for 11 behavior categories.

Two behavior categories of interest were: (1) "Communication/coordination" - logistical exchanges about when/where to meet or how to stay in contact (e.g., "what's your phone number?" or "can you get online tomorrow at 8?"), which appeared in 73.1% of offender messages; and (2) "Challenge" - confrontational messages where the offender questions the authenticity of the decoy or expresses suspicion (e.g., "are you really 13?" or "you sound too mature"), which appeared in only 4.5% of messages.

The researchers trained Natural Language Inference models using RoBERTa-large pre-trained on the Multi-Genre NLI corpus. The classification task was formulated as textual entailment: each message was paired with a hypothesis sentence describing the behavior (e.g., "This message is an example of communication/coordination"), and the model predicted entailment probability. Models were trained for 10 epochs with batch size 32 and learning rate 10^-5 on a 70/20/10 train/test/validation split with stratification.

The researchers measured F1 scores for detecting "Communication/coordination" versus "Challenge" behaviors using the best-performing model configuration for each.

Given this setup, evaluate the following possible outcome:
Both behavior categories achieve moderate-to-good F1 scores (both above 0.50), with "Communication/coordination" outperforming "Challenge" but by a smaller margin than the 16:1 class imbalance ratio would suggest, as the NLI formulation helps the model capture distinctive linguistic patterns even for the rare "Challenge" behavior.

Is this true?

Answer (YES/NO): NO